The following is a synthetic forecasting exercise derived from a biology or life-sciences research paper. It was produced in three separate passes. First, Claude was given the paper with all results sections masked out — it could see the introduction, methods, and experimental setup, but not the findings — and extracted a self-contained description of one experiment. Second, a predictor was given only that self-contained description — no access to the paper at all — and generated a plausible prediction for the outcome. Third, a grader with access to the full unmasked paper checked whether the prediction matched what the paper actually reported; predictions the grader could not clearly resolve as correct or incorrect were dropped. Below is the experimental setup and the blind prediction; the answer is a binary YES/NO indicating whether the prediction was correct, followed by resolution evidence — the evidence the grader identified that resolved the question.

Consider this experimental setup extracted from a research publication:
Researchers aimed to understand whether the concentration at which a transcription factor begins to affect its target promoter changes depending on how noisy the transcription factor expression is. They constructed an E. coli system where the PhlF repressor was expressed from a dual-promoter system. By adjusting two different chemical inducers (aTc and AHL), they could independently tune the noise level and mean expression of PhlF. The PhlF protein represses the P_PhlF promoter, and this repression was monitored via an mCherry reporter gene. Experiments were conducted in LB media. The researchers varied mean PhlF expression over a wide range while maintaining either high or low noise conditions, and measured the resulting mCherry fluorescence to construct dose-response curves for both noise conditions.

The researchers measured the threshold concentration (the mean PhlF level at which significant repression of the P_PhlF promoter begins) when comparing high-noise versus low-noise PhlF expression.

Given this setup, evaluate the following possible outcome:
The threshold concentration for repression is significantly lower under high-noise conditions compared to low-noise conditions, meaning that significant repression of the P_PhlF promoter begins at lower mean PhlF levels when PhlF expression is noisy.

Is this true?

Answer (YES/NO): YES